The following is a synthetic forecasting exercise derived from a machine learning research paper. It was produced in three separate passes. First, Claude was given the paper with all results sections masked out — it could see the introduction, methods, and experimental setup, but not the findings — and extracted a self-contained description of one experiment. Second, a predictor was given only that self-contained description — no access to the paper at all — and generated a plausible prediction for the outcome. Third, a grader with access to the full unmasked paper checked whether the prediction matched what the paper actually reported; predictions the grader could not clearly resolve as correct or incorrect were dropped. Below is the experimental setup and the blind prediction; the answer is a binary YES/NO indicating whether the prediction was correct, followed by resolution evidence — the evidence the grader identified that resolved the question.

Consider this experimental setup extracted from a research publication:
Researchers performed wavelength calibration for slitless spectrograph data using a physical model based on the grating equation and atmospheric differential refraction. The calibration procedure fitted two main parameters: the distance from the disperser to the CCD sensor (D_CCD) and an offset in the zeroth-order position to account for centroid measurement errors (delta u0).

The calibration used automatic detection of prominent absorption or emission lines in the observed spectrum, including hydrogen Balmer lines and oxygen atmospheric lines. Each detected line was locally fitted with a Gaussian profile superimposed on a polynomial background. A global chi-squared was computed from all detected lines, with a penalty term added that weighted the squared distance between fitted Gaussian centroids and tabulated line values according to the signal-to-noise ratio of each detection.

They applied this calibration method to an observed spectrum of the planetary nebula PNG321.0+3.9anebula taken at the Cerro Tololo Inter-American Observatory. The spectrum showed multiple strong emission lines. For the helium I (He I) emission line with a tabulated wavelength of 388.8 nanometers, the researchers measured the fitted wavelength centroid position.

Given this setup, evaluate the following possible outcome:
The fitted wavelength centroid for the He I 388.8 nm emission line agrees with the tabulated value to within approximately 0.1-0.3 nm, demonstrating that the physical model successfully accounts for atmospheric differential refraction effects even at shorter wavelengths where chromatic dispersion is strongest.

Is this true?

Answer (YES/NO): NO